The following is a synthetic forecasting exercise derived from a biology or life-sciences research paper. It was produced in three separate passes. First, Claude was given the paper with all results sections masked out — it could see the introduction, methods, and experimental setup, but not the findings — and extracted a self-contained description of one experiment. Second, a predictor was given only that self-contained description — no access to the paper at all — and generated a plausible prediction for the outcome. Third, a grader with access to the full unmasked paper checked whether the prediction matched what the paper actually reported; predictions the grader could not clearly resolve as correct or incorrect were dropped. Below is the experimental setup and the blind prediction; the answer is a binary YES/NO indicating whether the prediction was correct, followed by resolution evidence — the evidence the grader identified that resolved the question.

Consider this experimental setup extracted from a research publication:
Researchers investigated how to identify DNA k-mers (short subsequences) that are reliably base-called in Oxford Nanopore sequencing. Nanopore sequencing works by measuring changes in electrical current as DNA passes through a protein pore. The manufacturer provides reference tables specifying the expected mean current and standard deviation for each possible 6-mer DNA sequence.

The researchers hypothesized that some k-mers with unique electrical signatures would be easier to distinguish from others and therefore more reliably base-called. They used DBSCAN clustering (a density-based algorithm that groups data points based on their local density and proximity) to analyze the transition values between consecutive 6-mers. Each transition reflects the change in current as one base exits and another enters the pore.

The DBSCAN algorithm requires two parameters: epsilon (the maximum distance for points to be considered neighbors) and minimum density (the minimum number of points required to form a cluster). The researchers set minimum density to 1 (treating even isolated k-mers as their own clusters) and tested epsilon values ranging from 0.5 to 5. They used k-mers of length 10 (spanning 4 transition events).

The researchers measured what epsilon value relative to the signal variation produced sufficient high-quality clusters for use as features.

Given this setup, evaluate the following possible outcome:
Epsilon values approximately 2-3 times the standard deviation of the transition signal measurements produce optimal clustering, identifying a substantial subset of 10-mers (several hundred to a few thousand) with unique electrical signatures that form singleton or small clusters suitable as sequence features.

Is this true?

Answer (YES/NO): NO